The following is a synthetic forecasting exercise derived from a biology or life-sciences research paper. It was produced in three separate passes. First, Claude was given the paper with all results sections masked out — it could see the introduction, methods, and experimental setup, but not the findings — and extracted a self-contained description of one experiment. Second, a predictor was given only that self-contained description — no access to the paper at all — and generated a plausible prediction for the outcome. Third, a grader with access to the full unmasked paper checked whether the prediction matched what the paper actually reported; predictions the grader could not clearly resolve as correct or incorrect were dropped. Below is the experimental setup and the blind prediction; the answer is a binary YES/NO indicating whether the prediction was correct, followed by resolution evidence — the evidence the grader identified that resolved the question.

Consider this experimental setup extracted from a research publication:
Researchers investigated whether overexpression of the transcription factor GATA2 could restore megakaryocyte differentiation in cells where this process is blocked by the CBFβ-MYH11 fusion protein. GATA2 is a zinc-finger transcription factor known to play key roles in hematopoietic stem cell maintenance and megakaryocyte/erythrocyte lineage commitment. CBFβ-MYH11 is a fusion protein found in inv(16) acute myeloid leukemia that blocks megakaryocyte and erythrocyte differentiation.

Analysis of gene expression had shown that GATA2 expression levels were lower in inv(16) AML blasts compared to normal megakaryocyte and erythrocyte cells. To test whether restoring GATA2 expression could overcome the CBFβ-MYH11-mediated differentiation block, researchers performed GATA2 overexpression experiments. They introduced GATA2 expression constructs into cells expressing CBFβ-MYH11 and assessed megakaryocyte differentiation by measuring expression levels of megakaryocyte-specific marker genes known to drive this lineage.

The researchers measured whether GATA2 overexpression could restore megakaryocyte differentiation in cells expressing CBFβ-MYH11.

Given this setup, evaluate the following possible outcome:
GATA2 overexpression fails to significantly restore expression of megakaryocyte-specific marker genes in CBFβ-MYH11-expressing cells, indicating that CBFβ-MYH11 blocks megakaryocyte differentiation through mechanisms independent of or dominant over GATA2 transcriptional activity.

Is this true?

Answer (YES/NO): NO